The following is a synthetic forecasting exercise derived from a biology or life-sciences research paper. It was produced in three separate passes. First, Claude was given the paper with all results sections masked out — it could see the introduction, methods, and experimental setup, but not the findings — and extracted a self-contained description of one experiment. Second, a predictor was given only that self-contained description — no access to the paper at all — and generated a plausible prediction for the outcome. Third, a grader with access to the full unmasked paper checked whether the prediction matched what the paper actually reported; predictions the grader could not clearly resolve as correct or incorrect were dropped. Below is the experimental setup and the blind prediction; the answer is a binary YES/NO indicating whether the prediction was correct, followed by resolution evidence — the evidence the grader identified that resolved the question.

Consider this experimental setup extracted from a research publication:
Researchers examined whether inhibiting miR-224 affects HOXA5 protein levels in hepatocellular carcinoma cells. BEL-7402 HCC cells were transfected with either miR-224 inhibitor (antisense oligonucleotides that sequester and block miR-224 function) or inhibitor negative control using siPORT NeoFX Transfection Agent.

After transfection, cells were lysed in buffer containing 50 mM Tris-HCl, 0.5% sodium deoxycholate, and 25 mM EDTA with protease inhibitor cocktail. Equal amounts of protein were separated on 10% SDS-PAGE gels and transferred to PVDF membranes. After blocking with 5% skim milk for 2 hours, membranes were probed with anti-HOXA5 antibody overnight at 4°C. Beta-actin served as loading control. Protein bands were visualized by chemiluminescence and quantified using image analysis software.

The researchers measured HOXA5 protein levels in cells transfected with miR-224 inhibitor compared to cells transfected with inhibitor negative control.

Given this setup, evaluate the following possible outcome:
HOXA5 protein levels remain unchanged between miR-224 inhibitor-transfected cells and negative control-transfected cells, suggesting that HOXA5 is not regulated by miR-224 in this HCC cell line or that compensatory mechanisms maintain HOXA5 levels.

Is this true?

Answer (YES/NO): NO